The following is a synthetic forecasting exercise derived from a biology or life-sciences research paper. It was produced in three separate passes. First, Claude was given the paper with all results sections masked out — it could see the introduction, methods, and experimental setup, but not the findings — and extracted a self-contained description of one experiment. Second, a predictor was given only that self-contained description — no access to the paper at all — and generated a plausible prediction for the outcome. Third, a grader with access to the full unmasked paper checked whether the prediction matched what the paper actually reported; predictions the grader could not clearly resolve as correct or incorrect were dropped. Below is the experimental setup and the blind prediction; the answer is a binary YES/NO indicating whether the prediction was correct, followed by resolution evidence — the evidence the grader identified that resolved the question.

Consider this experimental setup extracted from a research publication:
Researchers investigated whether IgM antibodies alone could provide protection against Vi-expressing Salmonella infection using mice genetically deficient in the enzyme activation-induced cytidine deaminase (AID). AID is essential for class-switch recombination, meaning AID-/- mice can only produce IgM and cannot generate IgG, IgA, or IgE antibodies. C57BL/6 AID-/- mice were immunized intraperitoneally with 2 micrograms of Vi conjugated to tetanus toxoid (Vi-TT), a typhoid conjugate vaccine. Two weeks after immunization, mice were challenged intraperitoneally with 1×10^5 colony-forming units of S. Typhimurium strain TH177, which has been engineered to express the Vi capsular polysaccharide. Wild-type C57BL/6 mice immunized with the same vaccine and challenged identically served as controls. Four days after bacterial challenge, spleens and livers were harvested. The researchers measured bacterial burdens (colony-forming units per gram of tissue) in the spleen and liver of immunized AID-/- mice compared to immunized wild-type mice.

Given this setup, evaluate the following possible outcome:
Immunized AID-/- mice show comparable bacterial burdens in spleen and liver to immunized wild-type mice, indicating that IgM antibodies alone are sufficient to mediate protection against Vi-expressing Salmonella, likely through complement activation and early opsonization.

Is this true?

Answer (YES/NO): YES